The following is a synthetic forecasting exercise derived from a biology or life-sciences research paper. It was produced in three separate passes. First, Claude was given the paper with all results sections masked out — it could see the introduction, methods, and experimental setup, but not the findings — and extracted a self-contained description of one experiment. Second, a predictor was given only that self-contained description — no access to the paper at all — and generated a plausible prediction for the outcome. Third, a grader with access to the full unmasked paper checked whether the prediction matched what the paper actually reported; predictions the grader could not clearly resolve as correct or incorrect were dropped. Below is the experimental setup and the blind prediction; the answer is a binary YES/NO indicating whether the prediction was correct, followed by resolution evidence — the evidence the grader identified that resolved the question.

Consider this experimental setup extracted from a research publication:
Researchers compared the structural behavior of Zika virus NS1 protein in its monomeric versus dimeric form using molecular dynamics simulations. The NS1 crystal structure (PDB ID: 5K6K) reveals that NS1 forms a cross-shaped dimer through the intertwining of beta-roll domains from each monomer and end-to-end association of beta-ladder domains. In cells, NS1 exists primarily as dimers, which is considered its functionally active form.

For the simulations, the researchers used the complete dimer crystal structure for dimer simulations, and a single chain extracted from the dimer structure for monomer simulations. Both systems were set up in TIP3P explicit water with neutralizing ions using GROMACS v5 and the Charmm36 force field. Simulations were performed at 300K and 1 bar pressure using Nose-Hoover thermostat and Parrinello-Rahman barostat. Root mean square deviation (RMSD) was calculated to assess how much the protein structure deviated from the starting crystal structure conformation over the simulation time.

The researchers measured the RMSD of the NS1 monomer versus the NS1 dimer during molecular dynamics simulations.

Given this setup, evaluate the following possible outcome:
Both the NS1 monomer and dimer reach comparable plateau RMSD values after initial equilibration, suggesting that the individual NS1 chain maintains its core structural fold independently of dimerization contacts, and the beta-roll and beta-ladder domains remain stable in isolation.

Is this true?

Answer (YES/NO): NO